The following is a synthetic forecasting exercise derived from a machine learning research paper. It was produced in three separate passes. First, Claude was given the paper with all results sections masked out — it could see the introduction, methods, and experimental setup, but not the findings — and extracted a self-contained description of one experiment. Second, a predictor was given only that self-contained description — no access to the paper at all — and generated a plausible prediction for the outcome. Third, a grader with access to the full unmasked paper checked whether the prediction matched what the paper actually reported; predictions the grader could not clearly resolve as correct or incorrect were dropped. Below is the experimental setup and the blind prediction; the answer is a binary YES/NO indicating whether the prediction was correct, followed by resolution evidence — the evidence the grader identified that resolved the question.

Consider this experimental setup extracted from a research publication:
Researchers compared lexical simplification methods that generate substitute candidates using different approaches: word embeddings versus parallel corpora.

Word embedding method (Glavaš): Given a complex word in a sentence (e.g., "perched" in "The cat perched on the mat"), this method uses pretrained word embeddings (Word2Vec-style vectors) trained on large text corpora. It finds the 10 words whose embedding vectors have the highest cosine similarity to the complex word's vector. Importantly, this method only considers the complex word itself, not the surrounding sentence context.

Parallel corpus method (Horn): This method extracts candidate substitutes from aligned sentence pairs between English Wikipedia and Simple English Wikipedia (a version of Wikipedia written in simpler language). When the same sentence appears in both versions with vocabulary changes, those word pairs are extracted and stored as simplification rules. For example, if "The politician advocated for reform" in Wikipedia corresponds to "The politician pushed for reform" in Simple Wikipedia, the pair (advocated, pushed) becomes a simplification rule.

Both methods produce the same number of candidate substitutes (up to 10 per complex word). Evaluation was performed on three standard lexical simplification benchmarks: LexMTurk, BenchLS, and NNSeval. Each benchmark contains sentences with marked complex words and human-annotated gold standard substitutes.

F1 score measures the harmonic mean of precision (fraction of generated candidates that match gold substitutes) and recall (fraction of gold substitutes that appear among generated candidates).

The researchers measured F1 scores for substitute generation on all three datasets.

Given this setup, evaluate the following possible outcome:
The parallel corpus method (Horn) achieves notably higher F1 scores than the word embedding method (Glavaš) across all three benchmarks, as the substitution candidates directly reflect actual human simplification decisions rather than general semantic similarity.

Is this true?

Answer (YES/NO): NO